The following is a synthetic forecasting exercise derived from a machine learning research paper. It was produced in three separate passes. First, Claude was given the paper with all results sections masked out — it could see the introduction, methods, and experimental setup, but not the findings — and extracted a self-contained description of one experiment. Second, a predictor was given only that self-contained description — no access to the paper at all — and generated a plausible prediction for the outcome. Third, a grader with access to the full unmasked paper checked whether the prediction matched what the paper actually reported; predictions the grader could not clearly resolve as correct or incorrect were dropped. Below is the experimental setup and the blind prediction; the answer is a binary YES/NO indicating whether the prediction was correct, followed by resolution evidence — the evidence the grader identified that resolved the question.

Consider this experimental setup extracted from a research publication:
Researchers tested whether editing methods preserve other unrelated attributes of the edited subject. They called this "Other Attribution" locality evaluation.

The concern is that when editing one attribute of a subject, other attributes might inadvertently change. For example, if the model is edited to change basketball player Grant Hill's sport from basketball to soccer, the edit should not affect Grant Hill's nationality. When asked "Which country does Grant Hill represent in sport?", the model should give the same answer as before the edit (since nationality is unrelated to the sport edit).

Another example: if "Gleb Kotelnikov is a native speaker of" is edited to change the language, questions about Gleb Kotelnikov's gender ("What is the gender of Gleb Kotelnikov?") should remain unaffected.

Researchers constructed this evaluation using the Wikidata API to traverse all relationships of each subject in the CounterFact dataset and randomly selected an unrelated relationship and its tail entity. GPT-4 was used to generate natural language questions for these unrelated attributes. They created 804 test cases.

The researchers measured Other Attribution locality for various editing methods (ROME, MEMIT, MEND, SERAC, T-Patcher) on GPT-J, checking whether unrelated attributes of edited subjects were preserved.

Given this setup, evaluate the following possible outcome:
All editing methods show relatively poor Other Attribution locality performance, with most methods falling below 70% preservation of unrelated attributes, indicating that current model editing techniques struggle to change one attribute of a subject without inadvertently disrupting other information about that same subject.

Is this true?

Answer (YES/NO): NO